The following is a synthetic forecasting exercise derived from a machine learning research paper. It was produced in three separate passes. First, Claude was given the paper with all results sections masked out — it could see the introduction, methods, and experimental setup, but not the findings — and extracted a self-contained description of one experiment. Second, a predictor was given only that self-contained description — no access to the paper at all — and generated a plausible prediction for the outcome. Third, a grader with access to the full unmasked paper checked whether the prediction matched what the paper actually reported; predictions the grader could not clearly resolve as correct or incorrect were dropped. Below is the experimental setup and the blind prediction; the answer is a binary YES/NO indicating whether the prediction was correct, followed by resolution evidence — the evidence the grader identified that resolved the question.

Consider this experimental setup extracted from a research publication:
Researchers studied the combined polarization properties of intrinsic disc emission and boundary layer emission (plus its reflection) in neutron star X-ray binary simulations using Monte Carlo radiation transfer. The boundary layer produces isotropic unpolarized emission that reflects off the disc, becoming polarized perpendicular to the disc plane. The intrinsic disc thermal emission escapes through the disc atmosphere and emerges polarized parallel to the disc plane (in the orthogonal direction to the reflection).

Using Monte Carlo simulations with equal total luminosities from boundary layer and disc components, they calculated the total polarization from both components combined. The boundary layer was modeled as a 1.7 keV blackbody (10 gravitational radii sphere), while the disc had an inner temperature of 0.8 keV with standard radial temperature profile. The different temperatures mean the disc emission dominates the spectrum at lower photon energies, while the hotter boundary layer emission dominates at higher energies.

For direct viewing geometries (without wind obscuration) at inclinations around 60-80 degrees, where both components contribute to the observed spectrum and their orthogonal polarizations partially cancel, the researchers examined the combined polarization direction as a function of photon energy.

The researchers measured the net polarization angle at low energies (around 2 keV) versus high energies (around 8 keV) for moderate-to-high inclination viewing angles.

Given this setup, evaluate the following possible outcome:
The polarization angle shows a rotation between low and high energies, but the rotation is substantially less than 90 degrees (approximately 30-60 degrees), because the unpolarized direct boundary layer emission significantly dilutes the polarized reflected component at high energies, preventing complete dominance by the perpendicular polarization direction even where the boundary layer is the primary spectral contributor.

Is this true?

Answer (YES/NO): NO